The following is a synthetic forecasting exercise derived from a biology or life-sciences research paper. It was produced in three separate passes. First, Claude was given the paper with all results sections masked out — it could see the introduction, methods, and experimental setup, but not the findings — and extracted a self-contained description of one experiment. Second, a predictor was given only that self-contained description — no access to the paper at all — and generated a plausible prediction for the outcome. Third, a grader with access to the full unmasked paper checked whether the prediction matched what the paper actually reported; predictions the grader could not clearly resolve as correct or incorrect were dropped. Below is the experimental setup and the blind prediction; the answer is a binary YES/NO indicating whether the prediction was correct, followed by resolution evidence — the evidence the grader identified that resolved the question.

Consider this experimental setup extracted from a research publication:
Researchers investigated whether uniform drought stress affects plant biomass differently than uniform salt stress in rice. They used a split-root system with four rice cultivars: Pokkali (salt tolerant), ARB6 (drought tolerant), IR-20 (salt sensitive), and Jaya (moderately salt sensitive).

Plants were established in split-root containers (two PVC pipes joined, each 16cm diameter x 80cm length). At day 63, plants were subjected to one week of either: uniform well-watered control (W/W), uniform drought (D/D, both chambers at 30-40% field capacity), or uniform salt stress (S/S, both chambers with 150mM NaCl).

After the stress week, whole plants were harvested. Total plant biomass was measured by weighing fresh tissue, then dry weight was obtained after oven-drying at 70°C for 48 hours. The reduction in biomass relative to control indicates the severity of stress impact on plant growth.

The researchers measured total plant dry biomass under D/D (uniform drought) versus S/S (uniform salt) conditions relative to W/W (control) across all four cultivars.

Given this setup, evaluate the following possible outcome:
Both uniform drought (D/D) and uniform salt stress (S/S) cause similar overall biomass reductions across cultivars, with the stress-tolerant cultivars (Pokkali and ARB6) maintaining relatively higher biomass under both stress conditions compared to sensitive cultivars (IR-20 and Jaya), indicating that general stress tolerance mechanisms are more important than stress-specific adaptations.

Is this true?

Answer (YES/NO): NO